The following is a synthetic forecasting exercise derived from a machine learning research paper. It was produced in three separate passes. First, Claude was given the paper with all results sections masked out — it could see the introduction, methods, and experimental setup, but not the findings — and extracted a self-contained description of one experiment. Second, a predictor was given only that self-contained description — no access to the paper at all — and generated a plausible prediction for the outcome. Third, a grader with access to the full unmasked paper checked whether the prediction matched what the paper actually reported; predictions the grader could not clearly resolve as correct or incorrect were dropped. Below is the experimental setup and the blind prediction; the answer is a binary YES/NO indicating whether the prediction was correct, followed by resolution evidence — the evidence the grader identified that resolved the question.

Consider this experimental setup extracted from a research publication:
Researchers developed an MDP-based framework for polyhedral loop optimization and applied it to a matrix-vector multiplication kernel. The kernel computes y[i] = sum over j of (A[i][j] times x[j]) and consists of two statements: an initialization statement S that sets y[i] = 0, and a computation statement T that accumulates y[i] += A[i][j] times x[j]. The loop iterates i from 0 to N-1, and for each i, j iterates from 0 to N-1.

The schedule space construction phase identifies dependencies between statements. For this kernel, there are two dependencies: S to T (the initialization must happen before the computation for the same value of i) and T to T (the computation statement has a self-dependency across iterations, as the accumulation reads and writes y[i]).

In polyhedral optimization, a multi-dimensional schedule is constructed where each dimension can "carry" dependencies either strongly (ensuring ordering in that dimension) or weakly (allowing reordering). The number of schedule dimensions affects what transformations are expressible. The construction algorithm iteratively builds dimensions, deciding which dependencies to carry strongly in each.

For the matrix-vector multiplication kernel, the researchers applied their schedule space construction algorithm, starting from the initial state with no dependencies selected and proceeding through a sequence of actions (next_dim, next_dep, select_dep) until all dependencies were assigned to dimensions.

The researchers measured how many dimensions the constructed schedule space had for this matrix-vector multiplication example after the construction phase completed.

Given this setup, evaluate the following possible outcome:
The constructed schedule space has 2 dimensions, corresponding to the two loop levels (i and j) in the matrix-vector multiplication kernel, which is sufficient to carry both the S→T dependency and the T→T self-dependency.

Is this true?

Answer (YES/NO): NO